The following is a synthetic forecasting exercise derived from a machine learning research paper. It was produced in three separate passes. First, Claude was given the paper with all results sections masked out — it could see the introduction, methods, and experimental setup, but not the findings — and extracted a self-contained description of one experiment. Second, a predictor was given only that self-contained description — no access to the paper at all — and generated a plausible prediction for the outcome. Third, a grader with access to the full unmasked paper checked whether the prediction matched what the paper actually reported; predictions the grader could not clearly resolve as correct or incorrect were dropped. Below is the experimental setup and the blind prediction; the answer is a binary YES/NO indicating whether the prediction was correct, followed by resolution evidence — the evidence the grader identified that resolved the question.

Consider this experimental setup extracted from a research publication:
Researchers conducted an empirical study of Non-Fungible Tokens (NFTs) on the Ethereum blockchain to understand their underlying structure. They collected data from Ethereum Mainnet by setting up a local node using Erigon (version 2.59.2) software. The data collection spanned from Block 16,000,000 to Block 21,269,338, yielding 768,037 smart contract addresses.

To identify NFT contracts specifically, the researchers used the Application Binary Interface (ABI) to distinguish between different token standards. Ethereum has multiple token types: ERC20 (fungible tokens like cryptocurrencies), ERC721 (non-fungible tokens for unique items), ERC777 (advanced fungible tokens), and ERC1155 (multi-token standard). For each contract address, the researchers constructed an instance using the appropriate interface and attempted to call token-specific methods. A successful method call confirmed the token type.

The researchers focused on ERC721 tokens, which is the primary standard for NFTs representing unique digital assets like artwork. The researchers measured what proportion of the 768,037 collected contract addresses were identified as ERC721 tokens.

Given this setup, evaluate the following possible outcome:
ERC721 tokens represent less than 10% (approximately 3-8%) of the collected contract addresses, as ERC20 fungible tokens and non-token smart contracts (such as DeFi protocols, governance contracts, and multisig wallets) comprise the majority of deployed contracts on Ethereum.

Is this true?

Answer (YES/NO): YES